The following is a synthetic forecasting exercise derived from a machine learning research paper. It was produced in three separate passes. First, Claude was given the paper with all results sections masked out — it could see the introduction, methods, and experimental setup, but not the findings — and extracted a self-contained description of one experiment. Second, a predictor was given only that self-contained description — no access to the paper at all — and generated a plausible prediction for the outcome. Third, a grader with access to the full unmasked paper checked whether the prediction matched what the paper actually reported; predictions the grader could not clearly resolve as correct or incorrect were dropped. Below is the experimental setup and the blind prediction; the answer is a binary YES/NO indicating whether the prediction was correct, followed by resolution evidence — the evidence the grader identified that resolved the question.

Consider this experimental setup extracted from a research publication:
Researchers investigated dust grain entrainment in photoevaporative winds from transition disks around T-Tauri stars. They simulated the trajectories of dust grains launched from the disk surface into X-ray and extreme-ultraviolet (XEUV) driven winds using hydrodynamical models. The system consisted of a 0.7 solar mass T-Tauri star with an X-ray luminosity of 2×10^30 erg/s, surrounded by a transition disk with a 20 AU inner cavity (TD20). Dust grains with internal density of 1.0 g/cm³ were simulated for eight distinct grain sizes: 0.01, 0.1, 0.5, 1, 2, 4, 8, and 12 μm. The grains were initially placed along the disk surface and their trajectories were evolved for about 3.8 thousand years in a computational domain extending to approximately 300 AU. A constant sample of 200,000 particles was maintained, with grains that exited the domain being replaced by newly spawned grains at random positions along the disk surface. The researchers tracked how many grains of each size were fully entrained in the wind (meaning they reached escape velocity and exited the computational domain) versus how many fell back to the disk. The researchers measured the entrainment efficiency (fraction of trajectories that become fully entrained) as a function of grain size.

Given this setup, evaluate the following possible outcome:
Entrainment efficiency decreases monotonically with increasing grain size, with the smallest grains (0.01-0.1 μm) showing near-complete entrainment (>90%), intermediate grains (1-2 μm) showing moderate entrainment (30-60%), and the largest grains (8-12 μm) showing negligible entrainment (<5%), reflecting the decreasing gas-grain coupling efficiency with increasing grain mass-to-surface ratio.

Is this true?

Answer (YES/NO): NO